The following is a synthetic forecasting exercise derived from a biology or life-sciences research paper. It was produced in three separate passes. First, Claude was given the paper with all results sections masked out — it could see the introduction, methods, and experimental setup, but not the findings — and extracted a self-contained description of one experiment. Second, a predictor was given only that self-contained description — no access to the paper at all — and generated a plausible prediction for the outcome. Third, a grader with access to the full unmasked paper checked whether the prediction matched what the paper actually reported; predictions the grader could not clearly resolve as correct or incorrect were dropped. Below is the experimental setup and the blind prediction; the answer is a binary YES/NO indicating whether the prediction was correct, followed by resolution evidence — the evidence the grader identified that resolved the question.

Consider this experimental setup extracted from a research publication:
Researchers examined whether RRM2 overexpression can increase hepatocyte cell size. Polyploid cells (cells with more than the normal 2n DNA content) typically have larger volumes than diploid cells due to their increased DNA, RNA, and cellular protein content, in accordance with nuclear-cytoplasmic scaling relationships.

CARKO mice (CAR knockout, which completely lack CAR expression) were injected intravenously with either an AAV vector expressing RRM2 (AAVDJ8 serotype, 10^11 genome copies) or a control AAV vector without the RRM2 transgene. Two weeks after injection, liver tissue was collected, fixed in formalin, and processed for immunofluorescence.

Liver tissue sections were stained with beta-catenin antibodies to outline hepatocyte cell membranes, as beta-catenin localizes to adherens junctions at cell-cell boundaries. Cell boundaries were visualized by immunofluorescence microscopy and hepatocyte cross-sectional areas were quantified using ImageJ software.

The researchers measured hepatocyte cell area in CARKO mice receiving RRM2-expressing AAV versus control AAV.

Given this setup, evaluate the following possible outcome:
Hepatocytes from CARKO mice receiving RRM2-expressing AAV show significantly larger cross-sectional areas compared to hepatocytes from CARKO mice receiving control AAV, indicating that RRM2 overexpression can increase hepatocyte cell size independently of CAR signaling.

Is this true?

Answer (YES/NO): YES